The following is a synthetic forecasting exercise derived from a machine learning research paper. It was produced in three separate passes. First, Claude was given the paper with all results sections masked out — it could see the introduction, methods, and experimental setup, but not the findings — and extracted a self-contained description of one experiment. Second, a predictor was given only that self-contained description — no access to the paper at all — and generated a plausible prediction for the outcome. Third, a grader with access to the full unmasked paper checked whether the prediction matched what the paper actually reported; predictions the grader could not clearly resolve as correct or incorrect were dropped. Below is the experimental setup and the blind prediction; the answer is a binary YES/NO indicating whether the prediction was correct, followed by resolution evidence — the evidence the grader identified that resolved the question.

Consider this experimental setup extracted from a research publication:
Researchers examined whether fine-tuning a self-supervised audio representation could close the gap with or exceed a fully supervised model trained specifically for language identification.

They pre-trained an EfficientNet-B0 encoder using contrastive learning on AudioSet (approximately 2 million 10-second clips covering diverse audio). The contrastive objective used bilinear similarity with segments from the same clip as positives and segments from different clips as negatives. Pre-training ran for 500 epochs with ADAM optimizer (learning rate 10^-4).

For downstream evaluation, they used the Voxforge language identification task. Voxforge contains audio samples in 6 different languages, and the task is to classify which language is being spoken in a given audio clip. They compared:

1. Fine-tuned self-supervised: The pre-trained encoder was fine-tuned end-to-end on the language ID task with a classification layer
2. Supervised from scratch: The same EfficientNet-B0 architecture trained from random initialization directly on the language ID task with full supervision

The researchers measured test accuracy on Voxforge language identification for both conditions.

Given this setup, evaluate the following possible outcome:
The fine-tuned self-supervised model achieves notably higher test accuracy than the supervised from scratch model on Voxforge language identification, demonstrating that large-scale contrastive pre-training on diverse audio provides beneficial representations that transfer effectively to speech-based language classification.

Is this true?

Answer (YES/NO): NO